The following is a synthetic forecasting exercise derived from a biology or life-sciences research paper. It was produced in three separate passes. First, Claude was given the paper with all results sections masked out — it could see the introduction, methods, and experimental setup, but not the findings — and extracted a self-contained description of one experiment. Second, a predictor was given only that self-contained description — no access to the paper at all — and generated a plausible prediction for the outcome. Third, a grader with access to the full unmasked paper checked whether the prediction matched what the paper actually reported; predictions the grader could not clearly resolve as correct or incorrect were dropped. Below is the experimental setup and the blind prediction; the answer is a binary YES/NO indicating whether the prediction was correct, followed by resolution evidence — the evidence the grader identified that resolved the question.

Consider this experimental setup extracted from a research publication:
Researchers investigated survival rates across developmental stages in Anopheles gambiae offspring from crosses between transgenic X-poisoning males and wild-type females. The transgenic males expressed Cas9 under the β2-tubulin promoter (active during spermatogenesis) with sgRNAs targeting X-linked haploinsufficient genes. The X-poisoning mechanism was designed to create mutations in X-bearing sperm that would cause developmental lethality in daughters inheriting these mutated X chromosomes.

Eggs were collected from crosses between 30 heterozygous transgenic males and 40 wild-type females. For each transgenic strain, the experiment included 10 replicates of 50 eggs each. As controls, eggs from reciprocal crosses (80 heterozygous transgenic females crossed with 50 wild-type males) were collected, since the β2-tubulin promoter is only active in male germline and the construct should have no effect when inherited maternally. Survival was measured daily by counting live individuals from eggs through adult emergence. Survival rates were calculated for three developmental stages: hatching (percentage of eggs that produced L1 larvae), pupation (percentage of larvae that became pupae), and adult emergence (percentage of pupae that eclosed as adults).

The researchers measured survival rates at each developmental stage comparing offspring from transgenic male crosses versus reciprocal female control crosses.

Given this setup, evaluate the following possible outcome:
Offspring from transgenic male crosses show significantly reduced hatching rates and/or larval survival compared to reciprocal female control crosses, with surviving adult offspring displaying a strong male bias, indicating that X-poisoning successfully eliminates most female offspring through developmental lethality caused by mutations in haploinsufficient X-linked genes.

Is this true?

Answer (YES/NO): NO